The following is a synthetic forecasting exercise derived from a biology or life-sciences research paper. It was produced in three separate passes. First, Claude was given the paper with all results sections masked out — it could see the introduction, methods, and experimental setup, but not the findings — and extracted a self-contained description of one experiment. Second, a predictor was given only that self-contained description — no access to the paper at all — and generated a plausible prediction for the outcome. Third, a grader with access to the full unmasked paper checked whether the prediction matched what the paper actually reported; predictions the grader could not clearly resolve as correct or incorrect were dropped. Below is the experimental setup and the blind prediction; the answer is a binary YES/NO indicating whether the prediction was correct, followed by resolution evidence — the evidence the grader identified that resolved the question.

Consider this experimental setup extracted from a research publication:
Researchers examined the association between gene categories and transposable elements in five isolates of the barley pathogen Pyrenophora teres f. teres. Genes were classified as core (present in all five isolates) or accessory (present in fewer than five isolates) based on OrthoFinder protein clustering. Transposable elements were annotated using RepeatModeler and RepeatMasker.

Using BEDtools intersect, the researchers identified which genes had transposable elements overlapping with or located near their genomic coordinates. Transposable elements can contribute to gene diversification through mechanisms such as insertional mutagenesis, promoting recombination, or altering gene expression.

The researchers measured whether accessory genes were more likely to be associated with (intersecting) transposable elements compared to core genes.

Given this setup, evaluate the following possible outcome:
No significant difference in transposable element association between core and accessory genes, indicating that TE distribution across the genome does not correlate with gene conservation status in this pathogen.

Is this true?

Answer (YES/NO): NO